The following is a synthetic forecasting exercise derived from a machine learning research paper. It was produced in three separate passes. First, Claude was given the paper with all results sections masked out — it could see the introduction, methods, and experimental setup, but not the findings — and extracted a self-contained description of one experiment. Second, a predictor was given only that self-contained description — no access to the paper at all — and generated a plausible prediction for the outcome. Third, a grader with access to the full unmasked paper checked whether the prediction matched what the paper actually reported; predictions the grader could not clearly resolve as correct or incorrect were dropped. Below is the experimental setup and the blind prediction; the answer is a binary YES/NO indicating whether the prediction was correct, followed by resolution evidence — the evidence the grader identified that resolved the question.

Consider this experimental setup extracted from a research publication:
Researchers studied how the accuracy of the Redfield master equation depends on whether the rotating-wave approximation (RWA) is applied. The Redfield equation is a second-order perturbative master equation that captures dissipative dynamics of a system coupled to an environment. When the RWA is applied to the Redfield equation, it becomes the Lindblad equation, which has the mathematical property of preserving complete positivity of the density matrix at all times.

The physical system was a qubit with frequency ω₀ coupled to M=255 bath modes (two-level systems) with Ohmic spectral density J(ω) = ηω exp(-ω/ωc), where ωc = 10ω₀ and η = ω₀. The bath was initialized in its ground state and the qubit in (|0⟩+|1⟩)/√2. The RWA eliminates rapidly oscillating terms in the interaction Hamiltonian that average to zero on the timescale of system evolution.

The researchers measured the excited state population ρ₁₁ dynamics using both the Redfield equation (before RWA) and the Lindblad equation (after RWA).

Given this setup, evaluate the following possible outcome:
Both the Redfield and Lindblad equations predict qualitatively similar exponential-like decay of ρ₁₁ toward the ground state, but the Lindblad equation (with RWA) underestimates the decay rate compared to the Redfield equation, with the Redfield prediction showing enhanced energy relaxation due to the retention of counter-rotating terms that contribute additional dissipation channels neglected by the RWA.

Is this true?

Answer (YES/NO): NO